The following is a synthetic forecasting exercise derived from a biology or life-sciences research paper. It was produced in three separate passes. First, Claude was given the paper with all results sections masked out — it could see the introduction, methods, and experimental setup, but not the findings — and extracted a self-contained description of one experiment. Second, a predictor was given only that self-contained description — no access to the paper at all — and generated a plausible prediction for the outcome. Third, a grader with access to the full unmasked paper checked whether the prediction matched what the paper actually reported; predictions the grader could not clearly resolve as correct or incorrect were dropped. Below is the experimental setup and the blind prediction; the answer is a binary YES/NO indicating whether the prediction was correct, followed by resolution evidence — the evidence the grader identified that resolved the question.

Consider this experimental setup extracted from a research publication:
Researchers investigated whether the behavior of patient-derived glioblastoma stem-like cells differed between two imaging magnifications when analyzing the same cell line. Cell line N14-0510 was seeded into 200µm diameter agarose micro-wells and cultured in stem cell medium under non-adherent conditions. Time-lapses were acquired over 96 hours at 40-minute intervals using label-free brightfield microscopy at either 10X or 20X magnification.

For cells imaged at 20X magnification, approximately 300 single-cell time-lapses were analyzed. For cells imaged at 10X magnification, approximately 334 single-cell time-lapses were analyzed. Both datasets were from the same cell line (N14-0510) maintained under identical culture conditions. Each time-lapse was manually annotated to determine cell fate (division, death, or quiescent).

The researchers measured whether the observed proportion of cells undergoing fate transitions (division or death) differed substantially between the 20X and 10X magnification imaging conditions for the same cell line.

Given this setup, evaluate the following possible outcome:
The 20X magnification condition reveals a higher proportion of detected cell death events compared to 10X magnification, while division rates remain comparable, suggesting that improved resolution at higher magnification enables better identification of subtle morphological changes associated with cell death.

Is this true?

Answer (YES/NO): NO